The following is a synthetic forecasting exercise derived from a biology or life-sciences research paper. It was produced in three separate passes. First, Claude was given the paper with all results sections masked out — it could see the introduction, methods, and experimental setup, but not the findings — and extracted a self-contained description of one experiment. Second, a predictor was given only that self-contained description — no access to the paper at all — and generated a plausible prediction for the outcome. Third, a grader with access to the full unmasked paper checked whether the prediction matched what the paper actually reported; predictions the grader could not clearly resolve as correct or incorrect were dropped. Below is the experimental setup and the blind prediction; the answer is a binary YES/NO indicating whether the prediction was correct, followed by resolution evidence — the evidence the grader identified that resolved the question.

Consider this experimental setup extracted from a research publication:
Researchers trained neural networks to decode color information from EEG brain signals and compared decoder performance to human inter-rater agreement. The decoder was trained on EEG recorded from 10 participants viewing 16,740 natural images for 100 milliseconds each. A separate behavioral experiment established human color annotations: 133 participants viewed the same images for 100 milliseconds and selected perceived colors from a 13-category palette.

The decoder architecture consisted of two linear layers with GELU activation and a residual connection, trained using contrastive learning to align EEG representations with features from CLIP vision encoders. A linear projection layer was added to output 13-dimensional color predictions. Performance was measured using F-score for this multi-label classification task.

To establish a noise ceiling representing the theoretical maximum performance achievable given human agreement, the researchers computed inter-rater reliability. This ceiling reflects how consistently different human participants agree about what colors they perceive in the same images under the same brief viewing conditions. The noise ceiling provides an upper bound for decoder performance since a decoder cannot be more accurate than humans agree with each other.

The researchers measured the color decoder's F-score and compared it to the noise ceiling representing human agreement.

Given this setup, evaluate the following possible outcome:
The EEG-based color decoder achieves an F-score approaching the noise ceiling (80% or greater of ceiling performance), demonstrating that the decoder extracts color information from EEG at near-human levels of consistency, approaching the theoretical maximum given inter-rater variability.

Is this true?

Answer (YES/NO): NO